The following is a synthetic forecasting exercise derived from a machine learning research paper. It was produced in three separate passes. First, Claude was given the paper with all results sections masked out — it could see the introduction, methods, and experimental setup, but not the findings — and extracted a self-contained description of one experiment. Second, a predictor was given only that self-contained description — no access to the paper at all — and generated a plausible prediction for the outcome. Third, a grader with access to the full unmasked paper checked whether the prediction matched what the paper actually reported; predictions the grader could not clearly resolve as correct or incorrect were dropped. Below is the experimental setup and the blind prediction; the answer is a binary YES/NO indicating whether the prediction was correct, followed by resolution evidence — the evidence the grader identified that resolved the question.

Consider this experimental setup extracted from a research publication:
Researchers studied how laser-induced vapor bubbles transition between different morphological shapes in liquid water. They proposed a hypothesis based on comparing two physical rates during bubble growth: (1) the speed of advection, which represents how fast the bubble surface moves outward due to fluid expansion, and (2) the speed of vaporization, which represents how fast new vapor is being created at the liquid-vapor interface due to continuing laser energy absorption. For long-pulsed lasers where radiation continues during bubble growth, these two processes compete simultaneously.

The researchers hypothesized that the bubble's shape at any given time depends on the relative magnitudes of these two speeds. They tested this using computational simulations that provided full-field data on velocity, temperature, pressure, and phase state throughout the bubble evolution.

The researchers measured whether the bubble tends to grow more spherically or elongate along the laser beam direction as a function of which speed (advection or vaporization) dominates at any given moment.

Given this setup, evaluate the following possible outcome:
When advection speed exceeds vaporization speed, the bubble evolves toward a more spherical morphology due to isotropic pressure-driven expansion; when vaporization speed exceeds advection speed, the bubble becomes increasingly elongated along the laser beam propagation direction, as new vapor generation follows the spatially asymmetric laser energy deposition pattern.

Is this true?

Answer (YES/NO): YES